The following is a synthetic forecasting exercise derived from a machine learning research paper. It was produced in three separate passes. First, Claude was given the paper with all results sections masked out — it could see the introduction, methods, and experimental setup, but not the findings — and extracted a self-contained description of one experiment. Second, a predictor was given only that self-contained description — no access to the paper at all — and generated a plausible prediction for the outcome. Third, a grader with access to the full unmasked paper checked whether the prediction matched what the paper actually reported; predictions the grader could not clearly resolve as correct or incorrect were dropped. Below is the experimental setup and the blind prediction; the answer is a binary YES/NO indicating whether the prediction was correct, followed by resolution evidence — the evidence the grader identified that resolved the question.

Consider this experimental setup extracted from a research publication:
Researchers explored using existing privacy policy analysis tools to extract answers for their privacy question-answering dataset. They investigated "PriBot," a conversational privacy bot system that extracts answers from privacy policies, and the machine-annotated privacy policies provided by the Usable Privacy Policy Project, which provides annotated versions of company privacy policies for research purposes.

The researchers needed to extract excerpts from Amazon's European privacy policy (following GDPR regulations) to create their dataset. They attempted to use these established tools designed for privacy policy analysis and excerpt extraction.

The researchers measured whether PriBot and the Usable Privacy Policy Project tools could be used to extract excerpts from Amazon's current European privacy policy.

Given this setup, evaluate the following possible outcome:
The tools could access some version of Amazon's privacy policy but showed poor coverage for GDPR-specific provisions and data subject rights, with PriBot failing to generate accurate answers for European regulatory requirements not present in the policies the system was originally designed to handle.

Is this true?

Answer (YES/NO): NO